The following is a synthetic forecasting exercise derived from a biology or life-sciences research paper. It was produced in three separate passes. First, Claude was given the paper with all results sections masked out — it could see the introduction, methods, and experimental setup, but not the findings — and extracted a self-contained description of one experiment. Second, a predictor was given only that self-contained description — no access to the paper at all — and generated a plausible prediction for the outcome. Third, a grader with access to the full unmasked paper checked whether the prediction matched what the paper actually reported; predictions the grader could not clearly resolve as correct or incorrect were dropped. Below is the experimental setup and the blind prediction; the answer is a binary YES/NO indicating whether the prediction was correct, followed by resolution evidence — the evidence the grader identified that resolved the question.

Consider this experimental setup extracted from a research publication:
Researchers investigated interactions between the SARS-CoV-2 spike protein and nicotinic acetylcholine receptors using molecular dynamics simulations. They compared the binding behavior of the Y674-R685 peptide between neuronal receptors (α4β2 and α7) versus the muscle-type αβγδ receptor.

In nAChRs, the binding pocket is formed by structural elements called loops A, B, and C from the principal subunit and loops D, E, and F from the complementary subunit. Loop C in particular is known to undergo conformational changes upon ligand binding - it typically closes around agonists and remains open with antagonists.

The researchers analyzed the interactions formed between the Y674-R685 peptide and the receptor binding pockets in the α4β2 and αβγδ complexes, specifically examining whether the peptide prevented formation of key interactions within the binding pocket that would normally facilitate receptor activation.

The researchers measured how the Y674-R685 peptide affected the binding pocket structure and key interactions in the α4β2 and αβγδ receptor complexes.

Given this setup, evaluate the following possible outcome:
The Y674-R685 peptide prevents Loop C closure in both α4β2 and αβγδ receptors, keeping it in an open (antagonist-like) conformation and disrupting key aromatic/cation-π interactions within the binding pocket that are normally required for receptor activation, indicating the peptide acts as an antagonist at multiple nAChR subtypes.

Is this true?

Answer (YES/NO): YES